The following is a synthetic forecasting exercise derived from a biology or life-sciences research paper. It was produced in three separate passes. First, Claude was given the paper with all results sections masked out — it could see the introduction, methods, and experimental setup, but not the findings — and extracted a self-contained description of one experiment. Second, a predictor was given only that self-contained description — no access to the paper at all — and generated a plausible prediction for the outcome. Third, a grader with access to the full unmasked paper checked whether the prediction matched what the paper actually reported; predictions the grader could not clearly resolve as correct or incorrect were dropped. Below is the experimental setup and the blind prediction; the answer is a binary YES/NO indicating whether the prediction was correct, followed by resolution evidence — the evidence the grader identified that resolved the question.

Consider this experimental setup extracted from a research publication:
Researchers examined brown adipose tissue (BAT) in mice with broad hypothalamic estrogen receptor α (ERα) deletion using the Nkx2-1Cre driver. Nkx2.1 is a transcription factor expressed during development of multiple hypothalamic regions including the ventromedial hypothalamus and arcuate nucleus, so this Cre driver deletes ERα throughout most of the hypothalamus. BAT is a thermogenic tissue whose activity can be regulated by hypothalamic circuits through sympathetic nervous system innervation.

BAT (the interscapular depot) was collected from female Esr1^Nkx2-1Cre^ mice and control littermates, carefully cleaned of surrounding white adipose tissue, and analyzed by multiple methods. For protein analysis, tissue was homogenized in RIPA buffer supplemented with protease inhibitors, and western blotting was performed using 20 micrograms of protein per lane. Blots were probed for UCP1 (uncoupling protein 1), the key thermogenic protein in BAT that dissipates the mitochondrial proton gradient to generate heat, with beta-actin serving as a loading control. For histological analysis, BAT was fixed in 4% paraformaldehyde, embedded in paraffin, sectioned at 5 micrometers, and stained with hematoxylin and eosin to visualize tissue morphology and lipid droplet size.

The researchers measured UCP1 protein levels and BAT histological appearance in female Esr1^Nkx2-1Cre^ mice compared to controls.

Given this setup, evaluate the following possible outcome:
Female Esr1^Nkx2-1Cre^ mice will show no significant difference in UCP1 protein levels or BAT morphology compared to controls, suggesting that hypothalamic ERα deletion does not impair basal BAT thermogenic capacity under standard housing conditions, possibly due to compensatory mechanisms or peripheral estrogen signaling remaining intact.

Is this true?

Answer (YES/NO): NO